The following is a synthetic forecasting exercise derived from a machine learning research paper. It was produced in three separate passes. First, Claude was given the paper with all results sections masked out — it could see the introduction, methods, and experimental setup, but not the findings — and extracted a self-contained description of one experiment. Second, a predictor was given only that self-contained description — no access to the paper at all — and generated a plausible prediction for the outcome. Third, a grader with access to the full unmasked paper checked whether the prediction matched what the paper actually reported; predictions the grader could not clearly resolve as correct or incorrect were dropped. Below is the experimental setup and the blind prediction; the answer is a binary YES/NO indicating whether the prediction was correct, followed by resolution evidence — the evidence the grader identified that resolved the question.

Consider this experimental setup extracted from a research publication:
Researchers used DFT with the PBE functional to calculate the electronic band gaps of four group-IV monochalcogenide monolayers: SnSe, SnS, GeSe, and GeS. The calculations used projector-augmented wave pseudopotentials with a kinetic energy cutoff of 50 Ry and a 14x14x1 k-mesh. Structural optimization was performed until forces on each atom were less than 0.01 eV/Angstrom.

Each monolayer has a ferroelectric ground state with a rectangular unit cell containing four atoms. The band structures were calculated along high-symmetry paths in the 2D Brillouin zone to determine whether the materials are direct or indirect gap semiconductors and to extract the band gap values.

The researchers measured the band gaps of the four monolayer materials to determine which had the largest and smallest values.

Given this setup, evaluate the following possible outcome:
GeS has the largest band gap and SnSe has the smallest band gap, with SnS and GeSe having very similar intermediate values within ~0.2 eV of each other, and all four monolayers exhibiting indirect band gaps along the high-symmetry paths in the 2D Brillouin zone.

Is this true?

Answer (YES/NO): NO